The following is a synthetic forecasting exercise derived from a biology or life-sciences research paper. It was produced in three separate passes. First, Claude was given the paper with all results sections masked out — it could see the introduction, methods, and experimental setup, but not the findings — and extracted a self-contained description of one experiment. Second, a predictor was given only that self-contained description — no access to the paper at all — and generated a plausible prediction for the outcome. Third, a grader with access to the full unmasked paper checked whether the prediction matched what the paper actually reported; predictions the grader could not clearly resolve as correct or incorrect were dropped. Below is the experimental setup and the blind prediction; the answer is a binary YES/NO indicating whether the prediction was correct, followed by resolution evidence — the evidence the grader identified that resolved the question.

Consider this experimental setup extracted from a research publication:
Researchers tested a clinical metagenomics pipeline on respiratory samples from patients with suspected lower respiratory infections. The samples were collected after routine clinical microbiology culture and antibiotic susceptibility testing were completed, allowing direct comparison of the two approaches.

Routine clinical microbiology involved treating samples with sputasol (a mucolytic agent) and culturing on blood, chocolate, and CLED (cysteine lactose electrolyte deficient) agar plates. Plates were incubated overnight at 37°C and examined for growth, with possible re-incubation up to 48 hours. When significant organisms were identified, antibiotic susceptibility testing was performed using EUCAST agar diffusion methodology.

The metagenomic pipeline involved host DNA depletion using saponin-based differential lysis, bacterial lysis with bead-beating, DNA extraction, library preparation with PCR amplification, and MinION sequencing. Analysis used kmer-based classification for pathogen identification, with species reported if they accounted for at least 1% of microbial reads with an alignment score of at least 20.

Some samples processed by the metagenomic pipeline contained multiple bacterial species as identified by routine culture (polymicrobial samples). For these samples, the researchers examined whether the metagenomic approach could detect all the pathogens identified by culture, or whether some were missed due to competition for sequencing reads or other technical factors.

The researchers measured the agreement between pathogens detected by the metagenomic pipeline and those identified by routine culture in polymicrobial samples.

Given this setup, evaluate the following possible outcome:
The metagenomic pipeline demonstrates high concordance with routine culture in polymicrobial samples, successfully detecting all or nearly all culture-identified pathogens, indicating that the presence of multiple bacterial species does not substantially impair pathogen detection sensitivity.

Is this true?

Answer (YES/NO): YES